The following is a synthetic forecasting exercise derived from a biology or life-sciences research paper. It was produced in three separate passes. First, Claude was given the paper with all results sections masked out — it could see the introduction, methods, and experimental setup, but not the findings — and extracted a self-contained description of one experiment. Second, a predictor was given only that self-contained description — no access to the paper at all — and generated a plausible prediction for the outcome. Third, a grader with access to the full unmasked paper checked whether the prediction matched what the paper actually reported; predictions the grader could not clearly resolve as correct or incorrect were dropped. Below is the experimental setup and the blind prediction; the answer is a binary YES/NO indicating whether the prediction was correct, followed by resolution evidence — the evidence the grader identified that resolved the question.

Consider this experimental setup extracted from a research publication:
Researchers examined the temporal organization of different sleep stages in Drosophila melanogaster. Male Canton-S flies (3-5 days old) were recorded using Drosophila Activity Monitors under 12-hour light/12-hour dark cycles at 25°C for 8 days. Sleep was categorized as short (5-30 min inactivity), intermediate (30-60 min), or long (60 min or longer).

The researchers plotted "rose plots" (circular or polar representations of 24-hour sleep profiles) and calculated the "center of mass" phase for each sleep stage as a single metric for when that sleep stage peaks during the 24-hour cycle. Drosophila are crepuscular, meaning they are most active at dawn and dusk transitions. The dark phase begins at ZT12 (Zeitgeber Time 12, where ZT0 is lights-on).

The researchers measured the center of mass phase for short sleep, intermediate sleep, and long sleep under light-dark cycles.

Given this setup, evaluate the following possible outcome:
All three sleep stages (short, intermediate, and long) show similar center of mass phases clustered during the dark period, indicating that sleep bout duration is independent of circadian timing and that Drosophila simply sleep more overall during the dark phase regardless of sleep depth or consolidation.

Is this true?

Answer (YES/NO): NO